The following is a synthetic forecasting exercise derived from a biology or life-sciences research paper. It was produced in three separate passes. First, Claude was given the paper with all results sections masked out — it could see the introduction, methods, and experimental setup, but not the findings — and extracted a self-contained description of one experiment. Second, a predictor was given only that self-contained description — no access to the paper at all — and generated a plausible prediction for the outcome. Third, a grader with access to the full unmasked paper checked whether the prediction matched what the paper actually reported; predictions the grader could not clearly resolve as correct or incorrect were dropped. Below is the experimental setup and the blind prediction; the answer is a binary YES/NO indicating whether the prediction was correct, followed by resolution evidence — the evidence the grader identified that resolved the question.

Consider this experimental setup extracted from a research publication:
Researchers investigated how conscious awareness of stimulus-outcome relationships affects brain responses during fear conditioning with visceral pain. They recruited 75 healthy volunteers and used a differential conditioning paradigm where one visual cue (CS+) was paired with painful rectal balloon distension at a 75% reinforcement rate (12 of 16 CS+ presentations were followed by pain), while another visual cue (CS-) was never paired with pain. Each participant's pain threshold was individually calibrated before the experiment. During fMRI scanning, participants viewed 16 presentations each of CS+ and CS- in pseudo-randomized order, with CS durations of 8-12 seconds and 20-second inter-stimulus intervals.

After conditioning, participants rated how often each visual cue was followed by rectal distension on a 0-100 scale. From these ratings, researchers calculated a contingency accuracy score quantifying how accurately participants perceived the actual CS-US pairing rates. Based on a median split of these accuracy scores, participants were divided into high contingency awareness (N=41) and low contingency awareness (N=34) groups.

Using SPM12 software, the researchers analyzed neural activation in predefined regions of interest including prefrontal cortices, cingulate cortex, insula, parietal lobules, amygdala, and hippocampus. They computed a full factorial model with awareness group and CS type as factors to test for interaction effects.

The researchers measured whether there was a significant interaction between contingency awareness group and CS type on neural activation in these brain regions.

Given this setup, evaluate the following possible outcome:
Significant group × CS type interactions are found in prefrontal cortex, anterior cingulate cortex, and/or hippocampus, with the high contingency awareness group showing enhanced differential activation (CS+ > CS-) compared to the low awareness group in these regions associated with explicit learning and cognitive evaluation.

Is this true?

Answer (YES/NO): YES